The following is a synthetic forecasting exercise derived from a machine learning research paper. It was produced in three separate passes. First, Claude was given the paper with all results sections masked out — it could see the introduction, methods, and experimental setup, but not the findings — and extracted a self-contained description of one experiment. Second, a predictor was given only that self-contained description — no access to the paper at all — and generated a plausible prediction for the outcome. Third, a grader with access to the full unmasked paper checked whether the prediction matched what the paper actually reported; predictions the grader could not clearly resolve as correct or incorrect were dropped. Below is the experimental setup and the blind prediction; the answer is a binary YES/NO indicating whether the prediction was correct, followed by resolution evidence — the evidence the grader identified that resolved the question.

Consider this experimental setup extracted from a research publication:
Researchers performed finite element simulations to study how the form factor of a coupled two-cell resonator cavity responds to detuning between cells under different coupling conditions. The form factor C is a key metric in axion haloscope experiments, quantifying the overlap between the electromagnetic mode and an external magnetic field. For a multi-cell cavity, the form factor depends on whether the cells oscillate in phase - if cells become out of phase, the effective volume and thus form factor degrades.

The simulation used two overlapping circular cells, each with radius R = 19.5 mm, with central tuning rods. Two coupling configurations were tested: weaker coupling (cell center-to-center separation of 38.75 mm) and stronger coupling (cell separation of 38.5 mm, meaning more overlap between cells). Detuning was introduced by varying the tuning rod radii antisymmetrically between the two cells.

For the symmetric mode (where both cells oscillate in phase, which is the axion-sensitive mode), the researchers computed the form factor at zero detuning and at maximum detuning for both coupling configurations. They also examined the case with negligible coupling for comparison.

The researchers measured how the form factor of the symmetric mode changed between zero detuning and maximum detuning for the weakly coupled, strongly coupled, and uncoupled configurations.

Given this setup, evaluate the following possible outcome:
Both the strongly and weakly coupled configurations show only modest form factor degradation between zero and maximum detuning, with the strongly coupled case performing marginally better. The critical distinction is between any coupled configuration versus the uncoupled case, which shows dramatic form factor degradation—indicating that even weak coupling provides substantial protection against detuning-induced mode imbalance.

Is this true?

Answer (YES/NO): NO